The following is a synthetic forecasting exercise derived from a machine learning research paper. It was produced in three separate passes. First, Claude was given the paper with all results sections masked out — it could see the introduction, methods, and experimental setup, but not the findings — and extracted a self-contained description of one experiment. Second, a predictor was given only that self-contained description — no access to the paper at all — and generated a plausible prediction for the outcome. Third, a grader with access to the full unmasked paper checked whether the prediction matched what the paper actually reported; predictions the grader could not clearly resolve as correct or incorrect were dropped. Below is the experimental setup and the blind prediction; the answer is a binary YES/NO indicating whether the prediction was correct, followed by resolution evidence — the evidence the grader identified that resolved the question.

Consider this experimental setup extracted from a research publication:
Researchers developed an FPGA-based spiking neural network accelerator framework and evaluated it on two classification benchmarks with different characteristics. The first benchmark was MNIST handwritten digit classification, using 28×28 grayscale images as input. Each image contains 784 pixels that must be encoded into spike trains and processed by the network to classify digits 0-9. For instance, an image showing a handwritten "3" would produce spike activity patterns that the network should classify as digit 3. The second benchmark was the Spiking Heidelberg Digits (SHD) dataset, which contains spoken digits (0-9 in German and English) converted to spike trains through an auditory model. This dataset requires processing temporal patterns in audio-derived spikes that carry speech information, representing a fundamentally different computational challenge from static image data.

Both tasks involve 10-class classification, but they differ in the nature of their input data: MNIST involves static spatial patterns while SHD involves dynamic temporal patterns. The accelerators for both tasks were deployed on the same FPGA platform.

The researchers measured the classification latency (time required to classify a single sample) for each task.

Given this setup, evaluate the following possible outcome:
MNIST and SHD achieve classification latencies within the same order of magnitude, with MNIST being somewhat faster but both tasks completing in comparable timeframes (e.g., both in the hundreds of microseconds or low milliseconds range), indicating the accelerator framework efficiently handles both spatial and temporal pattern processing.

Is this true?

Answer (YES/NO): NO